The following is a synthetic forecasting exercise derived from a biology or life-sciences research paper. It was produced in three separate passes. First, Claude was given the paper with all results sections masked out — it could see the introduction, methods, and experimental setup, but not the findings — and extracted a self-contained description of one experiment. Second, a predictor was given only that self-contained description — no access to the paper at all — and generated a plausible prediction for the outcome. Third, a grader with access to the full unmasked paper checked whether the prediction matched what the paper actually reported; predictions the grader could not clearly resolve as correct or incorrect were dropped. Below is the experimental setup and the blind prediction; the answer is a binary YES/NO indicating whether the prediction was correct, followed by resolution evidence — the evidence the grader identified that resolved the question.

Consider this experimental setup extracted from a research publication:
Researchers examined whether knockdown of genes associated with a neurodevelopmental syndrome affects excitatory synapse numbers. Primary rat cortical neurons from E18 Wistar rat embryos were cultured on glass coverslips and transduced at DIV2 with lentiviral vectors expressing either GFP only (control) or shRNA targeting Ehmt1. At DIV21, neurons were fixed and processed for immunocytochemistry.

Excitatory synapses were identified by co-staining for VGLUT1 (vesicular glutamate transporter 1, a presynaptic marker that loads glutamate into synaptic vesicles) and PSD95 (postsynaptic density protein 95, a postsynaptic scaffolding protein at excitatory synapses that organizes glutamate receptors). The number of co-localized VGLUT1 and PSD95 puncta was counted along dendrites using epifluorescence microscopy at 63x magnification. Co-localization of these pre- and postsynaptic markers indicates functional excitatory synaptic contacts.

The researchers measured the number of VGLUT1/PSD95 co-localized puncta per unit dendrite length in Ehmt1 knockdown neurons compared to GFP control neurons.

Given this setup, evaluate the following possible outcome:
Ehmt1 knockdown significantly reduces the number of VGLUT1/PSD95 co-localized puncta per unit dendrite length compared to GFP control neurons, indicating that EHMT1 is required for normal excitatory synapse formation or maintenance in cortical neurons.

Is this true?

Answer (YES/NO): NO